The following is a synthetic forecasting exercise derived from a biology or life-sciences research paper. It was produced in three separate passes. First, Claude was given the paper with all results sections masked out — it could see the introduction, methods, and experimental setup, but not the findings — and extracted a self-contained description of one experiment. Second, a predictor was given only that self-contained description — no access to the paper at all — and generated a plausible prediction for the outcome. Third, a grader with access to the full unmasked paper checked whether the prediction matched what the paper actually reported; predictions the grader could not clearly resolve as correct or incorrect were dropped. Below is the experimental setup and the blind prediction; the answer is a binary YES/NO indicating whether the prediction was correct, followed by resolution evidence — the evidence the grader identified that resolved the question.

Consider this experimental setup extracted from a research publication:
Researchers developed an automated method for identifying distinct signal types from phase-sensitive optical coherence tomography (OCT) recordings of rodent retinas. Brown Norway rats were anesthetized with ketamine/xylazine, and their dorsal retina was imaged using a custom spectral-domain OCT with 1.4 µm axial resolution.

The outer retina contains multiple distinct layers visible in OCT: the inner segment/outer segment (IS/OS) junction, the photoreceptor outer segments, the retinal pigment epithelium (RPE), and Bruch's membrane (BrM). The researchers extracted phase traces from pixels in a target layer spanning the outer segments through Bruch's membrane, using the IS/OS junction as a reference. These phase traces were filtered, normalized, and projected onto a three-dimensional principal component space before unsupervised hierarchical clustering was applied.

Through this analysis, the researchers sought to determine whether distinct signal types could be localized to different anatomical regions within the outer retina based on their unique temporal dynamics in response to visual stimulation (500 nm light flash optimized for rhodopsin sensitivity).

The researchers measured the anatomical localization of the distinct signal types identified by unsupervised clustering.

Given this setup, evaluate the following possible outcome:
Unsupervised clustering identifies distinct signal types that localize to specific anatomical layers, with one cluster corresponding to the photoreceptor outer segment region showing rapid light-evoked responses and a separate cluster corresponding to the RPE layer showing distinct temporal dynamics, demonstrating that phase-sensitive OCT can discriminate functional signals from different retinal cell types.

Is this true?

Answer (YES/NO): YES